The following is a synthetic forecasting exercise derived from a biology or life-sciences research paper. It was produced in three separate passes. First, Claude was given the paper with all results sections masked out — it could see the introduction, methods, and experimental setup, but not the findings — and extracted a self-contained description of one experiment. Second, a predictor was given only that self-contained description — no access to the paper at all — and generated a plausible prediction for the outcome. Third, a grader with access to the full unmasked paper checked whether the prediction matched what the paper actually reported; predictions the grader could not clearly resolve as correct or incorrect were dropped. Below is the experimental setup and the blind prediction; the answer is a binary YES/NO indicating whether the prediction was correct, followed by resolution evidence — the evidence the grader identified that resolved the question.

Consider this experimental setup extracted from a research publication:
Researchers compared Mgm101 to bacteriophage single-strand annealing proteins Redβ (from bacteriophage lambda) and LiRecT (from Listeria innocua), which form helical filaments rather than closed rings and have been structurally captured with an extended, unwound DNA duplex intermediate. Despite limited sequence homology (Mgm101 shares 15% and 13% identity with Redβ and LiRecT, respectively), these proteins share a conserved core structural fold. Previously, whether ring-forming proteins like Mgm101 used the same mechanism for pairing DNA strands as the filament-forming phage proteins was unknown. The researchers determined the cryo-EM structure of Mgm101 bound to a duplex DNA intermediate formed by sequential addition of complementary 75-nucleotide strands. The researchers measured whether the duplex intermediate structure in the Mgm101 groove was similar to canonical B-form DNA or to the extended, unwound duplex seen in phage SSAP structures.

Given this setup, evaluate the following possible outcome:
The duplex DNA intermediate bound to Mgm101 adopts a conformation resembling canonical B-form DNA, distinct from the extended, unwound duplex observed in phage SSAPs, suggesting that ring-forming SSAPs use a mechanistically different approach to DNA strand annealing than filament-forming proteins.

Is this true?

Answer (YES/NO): NO